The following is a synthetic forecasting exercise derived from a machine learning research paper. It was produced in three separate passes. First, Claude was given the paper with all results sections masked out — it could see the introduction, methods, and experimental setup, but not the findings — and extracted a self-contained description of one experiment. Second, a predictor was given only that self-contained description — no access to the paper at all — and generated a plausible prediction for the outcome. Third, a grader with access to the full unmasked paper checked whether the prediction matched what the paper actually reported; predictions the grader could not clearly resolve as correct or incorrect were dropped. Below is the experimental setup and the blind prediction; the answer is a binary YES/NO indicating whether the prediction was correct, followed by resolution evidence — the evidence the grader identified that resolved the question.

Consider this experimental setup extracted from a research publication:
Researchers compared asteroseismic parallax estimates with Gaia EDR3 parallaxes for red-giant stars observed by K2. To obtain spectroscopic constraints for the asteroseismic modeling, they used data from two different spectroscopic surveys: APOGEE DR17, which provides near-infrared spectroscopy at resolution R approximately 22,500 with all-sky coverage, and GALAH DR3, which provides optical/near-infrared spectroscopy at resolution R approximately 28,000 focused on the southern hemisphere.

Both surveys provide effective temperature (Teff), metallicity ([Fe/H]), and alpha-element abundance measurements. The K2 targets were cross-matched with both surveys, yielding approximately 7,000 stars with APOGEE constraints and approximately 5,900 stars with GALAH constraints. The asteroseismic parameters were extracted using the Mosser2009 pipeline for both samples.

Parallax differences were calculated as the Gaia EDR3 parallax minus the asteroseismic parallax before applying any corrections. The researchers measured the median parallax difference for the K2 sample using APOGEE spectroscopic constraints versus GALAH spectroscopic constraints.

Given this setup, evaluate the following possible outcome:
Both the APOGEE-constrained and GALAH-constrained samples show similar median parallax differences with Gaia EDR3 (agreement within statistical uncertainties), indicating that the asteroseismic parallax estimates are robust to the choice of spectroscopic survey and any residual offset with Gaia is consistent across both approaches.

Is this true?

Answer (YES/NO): YES